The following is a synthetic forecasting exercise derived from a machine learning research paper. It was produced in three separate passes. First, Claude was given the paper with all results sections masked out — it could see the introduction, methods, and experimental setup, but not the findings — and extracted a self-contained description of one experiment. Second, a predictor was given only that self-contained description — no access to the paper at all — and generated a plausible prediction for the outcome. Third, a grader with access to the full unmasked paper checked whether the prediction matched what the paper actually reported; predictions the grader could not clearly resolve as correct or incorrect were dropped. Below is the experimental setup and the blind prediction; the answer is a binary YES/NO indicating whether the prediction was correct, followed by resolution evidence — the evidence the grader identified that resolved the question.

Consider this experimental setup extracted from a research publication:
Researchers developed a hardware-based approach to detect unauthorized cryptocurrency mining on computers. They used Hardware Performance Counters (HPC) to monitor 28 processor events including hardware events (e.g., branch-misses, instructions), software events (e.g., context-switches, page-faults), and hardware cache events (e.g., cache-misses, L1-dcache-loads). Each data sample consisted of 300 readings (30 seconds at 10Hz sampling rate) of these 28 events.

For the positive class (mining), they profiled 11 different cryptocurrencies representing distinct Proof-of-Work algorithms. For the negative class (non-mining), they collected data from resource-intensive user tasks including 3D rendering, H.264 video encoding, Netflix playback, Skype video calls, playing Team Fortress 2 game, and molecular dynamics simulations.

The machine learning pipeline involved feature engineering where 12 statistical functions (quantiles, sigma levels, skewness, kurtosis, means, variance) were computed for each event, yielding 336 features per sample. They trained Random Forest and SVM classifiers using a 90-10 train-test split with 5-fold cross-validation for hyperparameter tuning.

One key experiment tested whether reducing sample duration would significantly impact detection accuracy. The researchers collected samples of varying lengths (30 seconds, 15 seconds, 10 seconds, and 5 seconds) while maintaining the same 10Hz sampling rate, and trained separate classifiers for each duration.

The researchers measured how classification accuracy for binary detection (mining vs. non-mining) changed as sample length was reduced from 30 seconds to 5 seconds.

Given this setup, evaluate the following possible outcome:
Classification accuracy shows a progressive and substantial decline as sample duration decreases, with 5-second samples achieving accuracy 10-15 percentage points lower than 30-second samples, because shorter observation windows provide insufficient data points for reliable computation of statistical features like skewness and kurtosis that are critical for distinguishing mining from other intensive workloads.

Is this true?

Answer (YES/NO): NO